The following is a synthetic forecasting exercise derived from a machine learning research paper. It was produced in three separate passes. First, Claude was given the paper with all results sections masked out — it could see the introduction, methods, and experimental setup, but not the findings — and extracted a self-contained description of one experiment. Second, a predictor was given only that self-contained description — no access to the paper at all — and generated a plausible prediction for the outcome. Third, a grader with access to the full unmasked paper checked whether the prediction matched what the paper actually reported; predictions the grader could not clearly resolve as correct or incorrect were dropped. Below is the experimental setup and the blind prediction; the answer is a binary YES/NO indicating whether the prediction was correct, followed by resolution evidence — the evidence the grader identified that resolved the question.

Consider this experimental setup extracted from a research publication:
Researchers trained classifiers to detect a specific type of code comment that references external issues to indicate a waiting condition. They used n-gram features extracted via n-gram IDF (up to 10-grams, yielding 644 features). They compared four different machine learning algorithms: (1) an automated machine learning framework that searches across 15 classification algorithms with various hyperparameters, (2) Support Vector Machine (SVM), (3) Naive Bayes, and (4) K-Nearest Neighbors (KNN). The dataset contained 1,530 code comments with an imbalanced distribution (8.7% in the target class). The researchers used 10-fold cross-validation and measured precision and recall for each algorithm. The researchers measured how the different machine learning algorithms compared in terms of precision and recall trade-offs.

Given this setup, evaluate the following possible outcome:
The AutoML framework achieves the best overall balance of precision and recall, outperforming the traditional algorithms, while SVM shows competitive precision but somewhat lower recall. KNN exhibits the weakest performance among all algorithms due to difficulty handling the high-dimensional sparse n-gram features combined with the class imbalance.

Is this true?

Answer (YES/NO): YES